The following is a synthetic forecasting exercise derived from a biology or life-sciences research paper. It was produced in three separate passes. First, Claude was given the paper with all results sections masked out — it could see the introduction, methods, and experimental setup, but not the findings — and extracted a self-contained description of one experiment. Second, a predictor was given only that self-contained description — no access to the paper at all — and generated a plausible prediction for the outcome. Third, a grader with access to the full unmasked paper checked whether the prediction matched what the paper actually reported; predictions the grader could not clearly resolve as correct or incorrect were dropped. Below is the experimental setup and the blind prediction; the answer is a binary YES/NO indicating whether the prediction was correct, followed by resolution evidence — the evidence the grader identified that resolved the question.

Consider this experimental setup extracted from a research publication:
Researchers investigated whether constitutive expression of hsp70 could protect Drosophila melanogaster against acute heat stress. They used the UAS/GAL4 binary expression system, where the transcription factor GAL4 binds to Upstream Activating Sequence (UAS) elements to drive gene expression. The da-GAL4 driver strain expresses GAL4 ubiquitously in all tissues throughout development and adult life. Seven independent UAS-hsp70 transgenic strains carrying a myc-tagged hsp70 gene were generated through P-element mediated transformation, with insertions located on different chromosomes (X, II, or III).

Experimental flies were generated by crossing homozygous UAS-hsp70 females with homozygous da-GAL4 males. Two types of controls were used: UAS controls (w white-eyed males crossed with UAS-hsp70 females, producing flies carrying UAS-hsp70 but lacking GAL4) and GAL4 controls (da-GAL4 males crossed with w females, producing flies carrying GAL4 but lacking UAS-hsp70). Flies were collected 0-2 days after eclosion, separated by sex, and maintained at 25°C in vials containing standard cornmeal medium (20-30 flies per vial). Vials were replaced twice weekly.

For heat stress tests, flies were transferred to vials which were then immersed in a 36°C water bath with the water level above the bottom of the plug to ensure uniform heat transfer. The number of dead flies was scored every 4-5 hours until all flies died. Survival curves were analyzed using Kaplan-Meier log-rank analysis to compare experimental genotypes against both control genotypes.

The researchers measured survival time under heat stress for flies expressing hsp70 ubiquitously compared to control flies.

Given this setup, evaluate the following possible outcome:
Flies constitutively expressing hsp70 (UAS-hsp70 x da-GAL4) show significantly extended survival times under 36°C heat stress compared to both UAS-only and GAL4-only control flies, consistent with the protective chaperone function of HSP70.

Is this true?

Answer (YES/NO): NO